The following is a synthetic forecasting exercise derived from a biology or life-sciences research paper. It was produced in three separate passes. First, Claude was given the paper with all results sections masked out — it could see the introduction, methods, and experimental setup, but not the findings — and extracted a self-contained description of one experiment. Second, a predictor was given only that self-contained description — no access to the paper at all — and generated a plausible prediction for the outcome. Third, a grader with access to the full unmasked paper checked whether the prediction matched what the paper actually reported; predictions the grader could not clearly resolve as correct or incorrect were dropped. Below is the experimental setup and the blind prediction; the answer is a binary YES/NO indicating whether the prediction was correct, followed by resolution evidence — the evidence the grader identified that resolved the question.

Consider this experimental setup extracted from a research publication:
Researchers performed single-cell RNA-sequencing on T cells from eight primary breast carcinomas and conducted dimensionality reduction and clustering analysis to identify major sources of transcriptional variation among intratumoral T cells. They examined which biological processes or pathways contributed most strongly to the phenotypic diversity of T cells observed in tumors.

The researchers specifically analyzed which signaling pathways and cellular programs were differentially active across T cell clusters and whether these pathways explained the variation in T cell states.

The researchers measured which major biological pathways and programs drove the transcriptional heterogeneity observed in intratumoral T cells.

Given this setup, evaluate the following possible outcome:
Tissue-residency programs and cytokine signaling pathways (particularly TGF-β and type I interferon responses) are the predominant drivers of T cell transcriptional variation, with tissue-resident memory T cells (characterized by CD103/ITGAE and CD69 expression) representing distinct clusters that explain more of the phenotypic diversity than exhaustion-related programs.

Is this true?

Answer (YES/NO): NO